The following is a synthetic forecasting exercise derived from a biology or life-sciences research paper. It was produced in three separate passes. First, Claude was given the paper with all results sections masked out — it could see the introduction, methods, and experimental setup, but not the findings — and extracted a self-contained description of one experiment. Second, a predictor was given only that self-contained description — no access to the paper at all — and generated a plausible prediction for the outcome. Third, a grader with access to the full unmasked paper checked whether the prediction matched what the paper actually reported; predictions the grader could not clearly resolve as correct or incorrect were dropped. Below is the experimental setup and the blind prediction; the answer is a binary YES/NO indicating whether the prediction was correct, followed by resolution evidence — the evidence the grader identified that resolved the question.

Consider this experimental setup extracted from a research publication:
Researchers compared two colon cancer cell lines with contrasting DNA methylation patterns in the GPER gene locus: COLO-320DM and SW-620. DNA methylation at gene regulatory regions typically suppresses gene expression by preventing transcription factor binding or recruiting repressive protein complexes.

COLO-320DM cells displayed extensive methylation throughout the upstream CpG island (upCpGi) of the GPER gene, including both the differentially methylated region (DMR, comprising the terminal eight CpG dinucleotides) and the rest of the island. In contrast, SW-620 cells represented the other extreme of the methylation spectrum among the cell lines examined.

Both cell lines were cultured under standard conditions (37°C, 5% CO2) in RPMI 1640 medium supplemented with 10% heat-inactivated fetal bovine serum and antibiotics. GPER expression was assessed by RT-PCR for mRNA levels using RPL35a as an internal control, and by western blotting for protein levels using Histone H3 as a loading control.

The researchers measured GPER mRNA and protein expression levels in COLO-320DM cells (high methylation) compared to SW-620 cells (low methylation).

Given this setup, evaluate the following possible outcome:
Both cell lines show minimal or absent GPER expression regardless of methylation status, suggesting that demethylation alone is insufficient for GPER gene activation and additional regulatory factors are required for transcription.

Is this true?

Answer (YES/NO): NO